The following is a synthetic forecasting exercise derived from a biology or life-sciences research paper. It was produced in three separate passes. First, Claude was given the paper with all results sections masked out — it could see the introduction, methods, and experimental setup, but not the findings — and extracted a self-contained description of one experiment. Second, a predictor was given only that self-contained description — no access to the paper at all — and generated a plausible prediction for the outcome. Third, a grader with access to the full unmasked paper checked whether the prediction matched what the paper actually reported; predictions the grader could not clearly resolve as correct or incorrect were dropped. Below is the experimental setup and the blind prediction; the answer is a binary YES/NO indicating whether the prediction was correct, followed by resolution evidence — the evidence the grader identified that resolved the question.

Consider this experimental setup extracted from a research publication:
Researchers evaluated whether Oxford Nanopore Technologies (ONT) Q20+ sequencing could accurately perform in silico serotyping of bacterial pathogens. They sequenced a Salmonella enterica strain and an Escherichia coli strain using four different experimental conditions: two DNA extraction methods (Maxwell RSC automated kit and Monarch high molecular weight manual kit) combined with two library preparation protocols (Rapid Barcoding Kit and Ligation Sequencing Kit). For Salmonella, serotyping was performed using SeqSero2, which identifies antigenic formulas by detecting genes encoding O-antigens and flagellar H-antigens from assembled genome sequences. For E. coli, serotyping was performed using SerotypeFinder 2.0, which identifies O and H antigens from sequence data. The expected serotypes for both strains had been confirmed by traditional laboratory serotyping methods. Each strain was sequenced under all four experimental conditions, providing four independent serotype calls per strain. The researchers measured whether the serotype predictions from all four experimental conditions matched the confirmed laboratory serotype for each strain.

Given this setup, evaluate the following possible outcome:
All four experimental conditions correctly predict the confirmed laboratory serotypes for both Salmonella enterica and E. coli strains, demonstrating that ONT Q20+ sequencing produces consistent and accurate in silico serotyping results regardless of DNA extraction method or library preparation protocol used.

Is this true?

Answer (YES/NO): YES